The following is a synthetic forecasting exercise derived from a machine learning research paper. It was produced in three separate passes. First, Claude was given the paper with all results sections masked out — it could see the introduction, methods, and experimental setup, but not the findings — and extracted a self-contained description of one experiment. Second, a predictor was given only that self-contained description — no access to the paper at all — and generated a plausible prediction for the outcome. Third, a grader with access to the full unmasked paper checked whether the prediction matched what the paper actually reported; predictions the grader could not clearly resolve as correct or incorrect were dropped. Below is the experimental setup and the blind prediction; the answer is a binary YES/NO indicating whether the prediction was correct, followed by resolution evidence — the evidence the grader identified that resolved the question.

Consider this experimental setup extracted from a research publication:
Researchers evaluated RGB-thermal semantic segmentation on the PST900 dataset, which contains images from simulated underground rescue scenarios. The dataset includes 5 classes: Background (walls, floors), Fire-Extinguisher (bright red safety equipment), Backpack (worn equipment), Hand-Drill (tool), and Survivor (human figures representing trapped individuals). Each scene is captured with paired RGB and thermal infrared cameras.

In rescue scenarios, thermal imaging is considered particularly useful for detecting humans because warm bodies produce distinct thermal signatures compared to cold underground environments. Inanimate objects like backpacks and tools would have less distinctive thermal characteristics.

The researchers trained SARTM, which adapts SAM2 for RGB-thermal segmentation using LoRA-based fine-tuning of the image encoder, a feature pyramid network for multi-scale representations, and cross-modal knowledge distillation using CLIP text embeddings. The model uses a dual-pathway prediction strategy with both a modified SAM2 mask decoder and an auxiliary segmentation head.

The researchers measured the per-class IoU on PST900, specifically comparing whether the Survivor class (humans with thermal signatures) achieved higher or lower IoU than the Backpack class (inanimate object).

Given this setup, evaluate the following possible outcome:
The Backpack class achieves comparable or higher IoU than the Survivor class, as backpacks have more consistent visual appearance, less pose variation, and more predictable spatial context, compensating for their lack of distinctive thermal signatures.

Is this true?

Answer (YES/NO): YES